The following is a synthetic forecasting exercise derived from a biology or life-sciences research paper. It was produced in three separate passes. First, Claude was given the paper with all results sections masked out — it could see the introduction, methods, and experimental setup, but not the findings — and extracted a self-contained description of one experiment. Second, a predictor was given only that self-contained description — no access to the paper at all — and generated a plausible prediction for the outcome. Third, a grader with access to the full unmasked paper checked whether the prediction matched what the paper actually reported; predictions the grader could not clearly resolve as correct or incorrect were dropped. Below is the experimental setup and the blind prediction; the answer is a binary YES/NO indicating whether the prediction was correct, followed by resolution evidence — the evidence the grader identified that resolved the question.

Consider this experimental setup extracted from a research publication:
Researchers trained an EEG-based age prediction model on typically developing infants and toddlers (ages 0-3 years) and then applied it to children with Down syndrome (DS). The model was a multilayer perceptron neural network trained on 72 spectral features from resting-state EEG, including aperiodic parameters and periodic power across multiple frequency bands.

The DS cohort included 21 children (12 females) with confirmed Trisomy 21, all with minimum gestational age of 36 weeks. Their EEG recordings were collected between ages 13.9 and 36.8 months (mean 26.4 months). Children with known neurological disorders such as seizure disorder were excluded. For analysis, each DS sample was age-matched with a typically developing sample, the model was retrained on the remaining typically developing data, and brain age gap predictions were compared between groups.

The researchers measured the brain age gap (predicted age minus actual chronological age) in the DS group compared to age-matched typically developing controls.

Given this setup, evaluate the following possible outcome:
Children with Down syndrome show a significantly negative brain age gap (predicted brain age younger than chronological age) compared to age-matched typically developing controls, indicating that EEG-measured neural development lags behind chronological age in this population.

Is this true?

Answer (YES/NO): YES